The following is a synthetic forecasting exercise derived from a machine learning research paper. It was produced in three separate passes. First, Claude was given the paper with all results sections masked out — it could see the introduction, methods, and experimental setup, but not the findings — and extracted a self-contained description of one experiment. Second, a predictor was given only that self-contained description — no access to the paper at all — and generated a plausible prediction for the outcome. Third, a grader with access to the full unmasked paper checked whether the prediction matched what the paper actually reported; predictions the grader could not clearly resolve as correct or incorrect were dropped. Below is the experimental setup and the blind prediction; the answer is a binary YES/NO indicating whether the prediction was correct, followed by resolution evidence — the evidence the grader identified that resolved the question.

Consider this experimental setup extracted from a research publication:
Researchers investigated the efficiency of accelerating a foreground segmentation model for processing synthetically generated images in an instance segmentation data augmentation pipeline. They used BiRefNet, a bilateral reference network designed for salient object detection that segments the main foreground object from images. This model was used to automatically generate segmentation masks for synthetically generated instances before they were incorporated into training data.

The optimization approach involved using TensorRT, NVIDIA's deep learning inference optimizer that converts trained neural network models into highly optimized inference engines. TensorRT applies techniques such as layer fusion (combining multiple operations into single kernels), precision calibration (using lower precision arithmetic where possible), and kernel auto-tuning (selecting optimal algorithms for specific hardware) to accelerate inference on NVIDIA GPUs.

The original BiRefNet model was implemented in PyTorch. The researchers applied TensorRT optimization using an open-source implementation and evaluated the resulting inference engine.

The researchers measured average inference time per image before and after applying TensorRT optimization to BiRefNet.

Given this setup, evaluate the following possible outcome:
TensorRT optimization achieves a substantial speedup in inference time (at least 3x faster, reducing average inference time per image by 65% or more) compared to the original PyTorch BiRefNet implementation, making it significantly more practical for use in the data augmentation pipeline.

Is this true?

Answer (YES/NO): YES